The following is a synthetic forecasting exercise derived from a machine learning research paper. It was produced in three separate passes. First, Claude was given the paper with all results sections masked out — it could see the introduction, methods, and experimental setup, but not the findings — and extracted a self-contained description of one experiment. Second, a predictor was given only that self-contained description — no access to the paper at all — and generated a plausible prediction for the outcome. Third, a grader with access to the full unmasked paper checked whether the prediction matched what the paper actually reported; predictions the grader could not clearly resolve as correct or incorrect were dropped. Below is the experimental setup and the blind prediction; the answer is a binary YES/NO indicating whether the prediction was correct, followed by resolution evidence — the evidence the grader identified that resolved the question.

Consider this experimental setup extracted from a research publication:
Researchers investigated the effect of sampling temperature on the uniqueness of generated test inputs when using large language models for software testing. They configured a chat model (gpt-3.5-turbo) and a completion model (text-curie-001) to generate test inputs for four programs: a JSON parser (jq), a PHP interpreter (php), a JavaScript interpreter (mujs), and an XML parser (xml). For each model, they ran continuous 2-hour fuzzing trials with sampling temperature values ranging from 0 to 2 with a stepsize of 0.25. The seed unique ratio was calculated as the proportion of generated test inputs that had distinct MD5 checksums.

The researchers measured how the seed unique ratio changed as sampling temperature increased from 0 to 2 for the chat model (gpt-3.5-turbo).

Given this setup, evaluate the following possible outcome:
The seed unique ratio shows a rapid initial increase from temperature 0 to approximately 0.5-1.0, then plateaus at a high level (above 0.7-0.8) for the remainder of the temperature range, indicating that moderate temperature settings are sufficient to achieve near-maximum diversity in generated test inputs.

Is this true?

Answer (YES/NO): NO